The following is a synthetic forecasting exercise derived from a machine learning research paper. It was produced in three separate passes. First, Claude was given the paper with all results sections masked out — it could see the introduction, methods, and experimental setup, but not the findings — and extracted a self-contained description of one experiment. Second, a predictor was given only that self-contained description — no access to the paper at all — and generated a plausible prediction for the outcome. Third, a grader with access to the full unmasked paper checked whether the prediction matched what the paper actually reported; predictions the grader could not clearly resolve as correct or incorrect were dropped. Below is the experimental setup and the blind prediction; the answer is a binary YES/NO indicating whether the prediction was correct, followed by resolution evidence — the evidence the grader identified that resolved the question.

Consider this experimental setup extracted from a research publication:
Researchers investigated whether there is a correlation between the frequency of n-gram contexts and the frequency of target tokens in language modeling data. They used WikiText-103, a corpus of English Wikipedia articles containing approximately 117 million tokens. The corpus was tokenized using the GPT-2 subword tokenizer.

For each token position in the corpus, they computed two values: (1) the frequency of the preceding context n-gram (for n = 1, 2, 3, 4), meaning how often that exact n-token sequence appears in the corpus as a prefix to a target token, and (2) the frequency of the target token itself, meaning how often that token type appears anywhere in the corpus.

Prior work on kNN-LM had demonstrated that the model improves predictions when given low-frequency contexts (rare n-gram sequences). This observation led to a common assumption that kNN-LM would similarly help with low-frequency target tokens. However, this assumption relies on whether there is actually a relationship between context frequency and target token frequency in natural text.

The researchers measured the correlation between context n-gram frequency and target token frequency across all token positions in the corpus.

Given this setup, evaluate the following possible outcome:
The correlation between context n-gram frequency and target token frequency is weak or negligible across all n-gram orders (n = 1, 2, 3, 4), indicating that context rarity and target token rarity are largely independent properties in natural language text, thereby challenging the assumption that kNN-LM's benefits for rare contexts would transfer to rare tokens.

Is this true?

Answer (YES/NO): YES